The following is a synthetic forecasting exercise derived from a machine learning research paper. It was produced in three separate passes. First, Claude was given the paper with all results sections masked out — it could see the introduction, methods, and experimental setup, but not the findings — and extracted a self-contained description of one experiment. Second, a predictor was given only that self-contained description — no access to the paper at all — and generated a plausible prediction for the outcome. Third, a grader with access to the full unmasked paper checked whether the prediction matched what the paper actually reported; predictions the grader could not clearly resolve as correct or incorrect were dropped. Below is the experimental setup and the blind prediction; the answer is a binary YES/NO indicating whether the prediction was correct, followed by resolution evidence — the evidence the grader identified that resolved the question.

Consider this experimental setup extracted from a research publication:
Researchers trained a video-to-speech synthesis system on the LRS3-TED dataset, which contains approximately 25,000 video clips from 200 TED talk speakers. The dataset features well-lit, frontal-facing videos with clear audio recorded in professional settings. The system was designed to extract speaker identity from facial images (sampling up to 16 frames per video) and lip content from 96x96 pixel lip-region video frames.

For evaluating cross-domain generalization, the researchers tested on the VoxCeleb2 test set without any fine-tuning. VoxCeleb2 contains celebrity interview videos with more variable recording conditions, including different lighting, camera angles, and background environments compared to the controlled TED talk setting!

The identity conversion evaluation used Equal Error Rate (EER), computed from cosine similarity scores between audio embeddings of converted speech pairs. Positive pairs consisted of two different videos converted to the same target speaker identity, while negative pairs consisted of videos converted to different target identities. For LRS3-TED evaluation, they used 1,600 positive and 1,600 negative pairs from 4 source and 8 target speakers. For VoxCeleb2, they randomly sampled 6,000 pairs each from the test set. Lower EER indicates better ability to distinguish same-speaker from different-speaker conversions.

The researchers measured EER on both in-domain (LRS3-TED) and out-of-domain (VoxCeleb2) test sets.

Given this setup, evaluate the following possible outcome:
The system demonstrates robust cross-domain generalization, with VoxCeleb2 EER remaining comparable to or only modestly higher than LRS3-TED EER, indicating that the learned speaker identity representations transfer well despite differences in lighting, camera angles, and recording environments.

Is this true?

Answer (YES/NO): NO